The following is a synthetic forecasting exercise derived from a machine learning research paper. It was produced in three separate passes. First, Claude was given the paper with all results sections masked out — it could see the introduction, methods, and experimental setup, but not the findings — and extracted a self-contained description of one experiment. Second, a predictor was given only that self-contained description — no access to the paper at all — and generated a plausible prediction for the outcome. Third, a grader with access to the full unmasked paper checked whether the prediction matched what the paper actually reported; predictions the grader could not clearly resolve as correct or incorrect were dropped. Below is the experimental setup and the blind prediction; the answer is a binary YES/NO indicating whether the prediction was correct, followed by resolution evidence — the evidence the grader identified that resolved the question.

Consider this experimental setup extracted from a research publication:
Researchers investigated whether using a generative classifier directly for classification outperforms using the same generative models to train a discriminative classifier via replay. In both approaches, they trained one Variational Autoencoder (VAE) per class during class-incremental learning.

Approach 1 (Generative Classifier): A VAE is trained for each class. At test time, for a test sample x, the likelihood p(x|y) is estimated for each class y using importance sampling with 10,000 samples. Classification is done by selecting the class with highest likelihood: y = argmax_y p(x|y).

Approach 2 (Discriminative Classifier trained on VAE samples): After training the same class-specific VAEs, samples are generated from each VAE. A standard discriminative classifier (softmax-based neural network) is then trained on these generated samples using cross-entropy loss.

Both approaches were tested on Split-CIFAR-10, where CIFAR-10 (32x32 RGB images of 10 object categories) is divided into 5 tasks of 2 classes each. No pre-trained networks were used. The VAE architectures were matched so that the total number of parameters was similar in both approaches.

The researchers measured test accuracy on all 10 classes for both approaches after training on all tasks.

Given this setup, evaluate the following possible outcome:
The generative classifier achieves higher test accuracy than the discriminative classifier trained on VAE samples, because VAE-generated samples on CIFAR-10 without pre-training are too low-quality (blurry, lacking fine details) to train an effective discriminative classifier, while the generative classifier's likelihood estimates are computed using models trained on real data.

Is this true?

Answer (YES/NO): YES